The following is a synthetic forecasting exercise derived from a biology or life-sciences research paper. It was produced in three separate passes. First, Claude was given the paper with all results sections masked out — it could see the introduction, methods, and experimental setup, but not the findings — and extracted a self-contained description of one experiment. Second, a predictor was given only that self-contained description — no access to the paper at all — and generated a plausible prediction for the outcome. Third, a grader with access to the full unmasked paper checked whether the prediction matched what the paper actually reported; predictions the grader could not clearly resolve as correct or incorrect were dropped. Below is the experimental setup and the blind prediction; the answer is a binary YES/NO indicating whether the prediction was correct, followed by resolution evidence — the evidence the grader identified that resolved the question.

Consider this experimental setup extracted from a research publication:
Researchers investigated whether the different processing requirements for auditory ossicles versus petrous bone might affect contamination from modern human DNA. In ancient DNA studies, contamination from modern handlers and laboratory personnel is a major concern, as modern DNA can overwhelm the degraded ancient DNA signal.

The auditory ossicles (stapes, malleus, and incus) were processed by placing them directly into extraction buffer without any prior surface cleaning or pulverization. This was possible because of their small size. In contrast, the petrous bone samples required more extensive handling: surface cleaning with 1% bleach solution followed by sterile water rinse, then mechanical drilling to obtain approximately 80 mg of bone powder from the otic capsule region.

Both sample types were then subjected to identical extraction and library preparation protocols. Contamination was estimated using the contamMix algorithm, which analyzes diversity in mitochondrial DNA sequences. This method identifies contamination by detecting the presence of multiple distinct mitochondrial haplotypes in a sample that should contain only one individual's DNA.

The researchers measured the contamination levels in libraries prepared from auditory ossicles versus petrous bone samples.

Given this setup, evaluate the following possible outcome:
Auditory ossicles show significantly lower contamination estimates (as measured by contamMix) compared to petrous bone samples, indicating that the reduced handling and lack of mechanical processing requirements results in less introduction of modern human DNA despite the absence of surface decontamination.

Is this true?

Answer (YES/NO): NO